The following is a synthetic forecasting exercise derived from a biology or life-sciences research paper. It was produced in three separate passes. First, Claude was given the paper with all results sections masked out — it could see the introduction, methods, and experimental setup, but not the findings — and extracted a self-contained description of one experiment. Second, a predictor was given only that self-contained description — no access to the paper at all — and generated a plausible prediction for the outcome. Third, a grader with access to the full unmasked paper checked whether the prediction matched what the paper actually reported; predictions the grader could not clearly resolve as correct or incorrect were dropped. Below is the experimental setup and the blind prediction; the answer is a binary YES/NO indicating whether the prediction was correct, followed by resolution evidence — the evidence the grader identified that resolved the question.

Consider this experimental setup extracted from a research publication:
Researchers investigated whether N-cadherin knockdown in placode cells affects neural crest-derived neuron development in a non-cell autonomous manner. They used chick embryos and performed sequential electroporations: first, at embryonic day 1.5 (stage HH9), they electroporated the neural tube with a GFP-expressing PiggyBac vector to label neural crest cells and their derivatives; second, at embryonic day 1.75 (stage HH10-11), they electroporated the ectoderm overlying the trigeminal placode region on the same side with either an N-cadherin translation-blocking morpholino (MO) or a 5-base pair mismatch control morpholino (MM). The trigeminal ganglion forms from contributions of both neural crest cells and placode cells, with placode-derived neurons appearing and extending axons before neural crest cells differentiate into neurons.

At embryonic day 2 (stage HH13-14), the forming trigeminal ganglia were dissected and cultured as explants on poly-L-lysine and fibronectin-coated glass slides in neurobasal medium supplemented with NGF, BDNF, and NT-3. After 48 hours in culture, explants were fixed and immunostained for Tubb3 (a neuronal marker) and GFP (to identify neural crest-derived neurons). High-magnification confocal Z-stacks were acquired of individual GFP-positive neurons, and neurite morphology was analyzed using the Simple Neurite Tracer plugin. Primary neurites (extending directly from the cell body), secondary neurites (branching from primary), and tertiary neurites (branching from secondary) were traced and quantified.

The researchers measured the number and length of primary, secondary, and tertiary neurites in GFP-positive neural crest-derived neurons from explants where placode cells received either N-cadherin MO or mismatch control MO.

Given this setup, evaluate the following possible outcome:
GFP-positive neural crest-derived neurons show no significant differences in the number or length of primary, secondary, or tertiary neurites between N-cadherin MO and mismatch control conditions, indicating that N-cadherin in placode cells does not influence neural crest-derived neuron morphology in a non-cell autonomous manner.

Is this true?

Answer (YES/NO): NO